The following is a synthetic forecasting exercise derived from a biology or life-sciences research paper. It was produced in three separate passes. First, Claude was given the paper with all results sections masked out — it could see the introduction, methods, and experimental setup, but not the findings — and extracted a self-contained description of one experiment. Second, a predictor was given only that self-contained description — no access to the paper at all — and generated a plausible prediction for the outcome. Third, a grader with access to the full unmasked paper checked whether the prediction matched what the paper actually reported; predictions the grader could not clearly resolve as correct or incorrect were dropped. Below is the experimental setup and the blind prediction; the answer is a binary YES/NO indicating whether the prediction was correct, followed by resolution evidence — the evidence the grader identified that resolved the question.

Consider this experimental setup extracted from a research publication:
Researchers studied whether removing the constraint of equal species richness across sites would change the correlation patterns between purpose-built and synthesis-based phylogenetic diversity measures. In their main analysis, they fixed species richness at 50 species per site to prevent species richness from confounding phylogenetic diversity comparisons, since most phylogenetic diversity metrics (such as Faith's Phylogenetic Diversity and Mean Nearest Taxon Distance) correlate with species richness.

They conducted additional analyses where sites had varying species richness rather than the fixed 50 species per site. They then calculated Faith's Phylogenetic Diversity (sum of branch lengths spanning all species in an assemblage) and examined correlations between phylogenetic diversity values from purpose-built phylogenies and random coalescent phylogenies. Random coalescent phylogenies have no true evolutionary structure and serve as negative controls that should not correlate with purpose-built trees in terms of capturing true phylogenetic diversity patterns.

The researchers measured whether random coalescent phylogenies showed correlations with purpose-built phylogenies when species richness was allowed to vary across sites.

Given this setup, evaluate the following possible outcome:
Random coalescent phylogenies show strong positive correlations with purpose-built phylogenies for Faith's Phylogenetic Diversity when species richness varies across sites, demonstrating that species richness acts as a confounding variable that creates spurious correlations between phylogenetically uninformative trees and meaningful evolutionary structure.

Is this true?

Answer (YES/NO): YES